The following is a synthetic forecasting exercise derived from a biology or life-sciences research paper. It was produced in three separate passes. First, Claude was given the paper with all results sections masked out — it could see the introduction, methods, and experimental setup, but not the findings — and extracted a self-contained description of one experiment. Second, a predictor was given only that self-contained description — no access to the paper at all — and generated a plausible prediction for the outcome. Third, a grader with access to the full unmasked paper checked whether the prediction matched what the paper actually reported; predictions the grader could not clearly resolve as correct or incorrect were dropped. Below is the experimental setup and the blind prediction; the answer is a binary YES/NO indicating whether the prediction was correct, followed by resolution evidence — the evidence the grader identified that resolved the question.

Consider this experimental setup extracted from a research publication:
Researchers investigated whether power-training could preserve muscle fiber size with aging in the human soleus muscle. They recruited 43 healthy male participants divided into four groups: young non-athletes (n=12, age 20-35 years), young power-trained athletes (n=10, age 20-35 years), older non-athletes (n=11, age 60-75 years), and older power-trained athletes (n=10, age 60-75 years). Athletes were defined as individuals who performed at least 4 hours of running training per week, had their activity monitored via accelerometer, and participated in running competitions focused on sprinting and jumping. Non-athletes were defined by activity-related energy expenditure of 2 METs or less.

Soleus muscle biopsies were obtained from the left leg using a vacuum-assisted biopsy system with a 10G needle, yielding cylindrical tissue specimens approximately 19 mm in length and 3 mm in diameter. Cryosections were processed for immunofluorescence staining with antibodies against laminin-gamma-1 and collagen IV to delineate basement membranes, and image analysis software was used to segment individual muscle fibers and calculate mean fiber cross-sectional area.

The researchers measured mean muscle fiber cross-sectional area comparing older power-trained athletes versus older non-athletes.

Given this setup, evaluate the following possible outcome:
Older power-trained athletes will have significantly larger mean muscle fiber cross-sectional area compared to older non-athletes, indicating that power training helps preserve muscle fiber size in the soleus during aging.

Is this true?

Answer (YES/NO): NO